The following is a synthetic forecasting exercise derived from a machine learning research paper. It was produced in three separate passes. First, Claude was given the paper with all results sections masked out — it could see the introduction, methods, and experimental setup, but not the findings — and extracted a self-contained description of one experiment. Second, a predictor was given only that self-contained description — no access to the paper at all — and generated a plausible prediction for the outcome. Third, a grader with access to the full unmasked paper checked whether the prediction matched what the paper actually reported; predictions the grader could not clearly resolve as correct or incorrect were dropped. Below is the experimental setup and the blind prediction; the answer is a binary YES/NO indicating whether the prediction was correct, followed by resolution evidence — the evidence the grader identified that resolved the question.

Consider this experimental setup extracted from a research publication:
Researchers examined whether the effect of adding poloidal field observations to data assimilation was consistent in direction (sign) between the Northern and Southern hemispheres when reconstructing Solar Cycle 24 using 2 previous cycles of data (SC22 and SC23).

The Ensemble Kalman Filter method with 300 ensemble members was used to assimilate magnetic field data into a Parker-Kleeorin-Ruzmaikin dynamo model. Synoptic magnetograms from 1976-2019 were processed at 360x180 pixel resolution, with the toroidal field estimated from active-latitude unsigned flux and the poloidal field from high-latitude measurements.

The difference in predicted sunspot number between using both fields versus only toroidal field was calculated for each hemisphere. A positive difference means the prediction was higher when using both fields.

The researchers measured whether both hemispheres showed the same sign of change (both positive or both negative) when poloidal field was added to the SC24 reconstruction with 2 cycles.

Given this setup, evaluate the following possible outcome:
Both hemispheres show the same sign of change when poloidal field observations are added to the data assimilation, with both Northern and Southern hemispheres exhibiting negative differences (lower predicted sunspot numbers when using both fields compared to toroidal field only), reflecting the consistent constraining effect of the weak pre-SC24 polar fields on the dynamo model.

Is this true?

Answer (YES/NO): NO